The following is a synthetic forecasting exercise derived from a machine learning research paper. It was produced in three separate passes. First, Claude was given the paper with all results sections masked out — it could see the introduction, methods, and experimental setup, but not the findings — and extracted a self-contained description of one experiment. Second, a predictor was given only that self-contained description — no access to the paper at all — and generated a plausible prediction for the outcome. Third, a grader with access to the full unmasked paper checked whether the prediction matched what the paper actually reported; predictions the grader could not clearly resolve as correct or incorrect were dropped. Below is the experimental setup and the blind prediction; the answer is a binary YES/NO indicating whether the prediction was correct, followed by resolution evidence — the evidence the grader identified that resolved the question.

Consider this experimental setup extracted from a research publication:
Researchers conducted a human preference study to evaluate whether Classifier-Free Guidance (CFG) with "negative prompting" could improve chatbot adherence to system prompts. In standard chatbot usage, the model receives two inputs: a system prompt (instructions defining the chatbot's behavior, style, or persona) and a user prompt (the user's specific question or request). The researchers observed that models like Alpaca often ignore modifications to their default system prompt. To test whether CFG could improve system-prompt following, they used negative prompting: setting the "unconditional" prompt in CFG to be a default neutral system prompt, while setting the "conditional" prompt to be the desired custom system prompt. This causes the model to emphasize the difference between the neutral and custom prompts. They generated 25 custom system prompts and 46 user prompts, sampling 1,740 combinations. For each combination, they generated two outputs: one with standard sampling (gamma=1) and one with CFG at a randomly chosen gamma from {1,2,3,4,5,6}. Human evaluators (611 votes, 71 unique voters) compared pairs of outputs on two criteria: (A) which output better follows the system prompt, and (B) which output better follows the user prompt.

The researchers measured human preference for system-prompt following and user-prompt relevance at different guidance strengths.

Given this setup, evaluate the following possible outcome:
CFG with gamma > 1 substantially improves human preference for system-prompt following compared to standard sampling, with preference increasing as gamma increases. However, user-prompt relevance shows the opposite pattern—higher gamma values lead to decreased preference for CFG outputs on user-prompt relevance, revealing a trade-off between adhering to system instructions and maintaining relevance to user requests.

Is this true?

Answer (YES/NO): NO